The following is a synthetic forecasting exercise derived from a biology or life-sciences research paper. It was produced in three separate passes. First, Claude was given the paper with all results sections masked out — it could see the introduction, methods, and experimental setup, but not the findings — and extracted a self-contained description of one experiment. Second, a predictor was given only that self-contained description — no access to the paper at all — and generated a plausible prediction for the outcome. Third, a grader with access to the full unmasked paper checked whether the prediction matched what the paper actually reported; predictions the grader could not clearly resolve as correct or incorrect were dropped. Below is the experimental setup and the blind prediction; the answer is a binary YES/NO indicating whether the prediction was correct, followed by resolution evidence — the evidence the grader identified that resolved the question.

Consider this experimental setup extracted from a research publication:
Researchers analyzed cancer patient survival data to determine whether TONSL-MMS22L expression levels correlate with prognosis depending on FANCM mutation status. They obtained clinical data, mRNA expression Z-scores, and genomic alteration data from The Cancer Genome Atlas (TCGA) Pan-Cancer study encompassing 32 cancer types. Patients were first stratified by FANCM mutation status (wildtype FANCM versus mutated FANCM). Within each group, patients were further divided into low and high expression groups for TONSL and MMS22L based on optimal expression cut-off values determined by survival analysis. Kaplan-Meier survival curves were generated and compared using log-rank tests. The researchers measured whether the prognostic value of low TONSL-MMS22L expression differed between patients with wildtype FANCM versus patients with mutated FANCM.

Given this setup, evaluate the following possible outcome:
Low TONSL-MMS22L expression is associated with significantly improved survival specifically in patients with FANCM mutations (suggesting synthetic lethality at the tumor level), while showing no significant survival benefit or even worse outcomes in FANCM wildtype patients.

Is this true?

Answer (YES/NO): NO